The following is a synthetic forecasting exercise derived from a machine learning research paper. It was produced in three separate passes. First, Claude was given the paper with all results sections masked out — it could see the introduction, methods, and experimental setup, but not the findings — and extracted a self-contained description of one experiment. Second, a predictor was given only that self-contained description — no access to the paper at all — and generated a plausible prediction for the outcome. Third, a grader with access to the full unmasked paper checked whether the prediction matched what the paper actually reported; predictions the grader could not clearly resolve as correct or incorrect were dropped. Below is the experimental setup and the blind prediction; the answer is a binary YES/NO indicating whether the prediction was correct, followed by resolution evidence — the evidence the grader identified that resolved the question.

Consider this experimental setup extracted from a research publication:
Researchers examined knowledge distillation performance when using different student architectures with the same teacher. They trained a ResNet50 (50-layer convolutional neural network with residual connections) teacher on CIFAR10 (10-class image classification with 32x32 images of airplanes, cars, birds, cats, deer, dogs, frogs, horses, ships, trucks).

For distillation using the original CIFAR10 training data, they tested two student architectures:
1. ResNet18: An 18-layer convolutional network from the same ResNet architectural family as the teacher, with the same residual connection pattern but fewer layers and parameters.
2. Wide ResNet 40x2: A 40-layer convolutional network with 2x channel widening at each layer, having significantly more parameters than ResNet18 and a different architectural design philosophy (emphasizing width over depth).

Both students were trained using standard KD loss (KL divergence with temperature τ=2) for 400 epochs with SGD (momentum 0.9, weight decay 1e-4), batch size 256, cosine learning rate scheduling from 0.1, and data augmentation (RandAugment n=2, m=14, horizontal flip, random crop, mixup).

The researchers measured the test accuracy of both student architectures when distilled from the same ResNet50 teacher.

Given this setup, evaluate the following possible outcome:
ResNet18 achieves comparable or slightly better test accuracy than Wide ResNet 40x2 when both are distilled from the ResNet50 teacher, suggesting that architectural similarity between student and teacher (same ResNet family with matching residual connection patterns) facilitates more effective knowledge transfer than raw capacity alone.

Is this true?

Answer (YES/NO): YES